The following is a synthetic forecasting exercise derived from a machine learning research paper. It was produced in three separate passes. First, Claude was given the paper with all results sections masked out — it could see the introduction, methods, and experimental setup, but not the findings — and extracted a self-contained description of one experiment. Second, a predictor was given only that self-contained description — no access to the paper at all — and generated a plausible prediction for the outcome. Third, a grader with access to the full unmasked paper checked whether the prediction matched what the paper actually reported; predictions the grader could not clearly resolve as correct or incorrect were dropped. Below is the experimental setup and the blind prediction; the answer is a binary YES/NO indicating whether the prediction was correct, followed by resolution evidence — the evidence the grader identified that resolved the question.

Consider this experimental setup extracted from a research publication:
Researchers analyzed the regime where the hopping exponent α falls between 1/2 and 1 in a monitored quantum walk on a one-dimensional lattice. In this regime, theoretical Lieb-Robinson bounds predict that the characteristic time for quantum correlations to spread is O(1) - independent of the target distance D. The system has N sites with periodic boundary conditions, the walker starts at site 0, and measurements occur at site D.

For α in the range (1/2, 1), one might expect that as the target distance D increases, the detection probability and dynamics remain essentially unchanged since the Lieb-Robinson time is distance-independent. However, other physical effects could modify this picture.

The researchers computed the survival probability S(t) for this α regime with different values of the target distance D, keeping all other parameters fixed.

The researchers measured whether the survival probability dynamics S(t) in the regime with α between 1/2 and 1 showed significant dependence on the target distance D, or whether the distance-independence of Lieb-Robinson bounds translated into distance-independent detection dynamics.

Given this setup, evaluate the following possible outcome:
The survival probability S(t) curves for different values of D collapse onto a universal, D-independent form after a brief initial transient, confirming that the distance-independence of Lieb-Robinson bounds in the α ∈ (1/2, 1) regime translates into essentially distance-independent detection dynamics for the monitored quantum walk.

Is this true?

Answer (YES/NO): NO